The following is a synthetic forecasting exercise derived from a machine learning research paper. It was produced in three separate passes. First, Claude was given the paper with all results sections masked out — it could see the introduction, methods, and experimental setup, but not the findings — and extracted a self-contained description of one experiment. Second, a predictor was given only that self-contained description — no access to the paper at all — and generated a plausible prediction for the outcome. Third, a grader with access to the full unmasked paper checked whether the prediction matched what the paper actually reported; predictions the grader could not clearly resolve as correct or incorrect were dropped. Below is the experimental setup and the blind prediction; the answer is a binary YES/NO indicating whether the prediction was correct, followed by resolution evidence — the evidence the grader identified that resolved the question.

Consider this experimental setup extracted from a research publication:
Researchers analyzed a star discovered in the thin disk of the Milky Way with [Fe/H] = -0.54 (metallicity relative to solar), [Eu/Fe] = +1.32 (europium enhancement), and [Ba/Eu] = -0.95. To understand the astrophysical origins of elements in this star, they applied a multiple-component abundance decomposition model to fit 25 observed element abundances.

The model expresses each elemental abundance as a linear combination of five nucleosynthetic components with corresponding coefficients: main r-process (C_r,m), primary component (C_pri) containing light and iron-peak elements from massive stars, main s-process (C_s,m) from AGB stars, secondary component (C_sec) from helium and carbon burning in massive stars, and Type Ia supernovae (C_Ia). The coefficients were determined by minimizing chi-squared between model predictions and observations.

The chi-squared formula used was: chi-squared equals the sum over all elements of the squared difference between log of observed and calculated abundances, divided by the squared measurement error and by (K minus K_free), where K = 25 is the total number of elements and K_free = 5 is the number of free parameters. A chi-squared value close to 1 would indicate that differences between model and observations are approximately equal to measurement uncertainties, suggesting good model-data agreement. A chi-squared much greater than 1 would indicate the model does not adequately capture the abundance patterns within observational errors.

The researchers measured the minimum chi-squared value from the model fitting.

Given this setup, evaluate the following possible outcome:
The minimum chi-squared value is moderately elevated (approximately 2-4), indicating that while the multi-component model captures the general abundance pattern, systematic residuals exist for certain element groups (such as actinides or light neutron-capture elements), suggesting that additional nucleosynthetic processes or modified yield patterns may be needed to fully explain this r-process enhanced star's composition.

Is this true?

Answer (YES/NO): NO